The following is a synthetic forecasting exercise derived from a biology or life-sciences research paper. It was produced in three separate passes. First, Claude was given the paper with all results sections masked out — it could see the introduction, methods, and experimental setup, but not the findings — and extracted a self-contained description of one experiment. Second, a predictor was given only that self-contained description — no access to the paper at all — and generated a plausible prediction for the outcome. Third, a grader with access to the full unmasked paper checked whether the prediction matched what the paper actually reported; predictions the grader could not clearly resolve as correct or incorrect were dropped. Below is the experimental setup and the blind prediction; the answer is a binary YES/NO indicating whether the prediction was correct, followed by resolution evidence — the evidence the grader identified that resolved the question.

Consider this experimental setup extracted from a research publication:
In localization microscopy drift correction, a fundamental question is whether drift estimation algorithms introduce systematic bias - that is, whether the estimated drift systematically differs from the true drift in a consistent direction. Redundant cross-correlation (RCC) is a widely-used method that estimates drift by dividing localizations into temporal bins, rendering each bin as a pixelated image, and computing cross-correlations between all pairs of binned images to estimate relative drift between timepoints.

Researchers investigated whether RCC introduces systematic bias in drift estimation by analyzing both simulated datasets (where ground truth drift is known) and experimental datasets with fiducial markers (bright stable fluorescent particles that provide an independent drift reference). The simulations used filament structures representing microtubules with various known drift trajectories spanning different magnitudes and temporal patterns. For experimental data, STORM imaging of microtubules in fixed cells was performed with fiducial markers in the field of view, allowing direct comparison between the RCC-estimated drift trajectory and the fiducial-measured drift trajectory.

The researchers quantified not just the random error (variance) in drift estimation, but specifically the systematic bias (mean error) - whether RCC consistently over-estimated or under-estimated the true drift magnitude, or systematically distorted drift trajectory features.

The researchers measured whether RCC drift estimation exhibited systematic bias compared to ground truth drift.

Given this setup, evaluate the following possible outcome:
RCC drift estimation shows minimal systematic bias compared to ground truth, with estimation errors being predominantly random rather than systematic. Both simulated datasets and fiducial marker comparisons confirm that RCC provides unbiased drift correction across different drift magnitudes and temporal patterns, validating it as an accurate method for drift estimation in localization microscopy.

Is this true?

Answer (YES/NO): NO